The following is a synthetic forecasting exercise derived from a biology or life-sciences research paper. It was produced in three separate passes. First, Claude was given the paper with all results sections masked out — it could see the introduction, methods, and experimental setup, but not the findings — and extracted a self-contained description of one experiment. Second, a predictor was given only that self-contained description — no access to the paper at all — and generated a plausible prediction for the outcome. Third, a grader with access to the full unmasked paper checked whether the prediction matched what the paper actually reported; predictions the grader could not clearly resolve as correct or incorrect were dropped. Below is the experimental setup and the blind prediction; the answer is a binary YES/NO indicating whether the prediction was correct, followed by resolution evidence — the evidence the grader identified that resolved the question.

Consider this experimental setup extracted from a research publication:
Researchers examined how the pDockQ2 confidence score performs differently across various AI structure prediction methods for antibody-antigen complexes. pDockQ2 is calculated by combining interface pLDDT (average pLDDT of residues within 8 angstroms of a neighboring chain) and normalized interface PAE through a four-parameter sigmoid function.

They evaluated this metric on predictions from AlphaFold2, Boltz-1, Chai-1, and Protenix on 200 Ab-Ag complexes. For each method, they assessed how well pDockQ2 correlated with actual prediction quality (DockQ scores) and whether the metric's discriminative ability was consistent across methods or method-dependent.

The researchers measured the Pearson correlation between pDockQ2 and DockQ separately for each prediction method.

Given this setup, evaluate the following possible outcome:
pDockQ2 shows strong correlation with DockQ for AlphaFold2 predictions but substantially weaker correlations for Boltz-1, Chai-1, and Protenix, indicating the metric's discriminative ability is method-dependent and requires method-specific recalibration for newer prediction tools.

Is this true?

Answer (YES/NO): NO